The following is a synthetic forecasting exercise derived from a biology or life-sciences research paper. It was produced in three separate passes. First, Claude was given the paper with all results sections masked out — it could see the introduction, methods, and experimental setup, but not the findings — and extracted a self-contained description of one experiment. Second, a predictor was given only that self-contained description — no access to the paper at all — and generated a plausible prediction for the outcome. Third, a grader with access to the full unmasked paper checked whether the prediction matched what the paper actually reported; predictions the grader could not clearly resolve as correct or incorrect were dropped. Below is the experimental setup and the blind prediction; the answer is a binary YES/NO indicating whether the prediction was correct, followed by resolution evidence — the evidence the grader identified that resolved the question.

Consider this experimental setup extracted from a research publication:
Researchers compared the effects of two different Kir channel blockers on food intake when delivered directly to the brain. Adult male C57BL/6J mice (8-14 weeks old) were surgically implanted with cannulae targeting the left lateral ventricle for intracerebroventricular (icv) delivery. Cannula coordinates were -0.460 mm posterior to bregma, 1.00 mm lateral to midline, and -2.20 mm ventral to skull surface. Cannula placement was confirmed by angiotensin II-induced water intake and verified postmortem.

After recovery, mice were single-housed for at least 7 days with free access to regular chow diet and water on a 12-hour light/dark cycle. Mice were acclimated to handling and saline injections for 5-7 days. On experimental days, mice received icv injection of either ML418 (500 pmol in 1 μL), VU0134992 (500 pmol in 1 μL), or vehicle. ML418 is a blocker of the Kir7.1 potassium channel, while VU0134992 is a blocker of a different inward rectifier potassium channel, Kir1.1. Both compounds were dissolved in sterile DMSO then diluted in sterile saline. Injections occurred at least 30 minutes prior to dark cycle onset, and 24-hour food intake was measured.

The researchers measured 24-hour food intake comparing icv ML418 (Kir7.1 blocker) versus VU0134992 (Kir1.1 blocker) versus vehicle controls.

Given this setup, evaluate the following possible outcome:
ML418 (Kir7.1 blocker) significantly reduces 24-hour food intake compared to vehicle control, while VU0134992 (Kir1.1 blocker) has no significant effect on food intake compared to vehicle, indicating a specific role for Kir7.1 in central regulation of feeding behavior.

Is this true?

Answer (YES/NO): YES